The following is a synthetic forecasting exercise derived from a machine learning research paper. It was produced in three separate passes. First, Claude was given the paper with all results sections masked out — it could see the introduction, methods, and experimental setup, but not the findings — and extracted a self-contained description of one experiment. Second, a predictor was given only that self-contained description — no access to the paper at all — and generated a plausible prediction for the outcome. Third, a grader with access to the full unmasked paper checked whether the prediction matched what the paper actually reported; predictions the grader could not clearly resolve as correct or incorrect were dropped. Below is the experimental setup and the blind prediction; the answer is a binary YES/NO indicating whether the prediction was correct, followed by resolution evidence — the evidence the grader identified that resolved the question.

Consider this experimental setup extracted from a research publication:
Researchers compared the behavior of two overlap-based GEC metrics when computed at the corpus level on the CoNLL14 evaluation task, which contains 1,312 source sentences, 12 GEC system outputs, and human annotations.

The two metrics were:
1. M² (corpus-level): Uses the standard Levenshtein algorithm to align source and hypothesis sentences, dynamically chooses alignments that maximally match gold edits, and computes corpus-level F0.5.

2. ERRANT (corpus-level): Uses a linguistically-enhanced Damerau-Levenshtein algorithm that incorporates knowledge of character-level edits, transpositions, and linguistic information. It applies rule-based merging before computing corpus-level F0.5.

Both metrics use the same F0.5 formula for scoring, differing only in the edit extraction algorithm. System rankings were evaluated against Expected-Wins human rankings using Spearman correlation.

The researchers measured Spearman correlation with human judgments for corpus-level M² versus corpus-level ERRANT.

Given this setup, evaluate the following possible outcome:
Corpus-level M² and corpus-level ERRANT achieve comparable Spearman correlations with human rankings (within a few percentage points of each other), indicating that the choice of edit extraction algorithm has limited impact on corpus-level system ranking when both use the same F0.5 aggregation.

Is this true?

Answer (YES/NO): YES